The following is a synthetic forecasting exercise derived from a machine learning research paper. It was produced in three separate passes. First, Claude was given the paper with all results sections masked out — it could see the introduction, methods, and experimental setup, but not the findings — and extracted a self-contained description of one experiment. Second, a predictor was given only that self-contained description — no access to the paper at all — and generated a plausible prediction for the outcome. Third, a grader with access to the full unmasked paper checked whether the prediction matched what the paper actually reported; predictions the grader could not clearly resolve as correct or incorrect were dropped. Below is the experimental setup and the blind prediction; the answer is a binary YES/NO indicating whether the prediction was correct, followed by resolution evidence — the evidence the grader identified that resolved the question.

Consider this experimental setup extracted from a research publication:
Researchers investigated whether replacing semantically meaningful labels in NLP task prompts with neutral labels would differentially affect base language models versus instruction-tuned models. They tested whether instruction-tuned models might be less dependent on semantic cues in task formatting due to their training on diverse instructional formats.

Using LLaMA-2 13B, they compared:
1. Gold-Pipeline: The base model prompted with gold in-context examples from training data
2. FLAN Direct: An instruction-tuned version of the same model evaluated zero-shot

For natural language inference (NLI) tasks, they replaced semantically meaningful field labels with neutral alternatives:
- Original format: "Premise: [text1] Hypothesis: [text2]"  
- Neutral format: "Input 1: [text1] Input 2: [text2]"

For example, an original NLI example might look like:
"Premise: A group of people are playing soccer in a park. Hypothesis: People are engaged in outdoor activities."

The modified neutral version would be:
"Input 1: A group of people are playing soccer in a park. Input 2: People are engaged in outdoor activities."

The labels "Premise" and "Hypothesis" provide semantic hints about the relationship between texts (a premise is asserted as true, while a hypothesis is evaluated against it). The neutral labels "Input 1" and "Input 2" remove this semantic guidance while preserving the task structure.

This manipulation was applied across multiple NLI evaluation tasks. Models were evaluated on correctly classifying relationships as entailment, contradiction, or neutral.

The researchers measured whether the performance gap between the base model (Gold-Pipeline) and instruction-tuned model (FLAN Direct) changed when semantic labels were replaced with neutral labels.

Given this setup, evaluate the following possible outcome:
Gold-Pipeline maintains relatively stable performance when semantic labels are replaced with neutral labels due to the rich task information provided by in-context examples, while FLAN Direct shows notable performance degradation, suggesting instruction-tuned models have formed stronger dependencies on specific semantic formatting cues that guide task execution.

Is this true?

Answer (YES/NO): NO